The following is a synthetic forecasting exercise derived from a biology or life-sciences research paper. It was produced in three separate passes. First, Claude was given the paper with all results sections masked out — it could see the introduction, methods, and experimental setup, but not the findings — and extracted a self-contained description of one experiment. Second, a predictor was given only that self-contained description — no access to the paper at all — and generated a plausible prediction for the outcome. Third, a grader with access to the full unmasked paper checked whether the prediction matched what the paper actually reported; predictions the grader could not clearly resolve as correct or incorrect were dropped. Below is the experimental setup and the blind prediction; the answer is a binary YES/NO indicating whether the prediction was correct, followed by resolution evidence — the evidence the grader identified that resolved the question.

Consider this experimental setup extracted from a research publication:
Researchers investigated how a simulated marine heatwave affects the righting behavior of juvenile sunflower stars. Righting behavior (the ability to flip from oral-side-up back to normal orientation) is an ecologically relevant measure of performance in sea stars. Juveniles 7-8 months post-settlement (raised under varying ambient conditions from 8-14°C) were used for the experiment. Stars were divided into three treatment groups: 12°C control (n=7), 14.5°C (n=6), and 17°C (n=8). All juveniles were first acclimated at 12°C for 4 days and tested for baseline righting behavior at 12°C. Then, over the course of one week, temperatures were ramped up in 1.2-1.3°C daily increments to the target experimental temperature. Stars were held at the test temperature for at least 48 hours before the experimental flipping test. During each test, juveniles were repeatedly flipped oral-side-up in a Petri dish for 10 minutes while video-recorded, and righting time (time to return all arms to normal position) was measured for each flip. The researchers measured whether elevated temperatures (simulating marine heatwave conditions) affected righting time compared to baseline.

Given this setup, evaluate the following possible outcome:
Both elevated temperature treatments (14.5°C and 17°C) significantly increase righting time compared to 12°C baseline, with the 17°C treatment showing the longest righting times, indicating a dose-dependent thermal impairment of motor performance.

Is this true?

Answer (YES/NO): NO